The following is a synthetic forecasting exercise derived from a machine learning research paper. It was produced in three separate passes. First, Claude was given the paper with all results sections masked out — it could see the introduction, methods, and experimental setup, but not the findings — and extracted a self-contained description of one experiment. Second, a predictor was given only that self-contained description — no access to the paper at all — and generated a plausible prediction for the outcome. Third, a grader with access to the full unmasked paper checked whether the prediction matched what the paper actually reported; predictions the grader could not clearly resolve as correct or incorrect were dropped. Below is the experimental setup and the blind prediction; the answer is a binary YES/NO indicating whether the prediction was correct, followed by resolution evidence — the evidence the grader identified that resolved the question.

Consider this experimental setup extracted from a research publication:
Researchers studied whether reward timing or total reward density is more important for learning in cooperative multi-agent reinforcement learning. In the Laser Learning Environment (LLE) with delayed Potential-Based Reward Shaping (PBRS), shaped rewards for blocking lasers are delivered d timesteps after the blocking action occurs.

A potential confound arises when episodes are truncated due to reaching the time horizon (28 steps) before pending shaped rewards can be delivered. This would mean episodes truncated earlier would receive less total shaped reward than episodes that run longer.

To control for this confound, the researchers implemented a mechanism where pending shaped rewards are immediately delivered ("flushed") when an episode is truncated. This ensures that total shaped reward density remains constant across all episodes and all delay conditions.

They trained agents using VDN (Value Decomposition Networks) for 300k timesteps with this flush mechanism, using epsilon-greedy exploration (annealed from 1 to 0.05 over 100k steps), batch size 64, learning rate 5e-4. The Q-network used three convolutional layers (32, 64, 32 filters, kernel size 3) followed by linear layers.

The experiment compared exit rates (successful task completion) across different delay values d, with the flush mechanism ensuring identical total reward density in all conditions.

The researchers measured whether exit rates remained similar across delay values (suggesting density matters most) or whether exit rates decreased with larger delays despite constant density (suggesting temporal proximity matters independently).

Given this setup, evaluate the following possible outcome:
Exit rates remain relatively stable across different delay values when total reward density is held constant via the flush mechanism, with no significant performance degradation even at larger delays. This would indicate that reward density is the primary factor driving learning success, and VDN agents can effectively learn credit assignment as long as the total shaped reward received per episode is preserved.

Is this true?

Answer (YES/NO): NO